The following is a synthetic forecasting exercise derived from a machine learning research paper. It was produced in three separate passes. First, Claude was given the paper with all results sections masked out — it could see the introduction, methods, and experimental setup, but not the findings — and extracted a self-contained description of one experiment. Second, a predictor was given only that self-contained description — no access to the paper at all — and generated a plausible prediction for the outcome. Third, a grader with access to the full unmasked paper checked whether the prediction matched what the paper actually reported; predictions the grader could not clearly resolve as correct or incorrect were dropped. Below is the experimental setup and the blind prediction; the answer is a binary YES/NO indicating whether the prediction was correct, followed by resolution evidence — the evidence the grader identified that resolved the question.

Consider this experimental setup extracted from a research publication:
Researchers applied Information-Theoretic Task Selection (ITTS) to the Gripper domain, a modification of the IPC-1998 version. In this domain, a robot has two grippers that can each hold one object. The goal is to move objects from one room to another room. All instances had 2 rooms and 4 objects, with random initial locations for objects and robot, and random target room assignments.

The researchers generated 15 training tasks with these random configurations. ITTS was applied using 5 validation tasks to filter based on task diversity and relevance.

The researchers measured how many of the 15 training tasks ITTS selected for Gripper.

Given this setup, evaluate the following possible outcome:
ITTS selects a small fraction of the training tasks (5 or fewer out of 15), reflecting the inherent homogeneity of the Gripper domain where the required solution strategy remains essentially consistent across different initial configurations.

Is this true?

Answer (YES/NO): NO